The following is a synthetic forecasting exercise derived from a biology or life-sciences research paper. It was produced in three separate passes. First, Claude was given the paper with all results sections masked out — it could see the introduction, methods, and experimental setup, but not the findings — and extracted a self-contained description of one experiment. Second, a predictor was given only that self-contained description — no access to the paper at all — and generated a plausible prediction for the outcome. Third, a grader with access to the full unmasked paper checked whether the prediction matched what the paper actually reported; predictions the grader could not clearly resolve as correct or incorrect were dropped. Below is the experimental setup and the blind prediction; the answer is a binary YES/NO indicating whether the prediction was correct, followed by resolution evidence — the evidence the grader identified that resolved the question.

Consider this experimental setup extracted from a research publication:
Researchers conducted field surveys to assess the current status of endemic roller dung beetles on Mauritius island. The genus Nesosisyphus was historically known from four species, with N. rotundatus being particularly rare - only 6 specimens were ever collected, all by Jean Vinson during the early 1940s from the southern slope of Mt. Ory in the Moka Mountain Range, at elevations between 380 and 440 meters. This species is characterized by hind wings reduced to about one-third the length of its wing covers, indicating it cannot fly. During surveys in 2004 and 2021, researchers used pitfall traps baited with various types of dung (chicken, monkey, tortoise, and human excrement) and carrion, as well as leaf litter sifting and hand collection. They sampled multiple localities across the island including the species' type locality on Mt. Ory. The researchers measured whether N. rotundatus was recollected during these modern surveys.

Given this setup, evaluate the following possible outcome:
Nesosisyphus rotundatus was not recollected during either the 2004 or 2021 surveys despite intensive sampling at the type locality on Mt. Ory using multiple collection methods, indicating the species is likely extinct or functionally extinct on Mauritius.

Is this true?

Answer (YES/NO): YES